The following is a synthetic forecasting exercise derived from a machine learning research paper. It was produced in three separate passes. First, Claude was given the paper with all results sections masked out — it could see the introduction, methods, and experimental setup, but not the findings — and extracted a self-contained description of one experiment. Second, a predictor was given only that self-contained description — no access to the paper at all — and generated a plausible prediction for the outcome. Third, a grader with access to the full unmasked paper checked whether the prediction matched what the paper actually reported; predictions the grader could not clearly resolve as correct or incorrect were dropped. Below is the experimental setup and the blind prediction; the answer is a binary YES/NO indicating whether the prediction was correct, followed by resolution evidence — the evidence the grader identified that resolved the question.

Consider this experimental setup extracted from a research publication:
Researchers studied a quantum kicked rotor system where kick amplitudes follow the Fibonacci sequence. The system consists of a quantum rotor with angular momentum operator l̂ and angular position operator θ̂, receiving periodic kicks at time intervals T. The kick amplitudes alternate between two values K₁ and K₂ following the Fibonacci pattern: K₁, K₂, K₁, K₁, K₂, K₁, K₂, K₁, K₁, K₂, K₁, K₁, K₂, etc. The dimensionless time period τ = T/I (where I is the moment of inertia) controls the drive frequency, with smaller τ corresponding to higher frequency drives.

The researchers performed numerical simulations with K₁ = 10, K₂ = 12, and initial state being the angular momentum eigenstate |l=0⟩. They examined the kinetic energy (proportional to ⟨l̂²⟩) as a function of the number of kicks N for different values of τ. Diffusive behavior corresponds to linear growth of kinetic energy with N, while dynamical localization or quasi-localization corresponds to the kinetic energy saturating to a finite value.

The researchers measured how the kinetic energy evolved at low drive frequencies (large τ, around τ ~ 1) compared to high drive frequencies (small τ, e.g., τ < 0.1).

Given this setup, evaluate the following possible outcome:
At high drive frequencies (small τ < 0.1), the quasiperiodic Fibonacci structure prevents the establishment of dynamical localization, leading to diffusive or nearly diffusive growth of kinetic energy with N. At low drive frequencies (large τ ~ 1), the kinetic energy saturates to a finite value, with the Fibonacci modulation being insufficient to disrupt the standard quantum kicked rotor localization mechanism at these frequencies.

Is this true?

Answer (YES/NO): NO